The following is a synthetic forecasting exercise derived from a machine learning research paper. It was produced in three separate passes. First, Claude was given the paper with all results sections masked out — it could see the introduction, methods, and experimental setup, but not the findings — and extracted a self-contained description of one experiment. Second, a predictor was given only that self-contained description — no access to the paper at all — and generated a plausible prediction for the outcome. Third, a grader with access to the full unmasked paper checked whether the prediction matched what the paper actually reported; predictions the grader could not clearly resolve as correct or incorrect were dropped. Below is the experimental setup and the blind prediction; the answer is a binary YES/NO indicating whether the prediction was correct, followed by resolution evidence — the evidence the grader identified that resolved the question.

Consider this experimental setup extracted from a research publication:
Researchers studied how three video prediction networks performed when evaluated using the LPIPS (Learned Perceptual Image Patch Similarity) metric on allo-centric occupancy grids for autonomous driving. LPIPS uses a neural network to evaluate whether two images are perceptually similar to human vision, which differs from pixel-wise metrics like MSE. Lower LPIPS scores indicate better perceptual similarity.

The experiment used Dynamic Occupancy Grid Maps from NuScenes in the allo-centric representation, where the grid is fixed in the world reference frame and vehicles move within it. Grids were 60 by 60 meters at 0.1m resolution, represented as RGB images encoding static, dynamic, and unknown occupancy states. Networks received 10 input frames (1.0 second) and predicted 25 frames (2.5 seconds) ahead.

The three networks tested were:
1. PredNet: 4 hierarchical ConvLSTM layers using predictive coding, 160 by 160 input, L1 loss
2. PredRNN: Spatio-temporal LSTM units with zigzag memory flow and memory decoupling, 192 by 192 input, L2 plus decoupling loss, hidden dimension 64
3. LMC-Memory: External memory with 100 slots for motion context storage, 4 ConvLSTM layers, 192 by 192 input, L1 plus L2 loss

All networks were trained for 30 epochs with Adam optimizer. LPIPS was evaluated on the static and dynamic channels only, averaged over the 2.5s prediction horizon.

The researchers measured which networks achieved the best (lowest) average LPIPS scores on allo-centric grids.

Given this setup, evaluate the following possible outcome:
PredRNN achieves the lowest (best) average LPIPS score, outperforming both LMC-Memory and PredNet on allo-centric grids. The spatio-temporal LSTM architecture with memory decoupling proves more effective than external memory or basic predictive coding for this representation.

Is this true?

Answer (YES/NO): NO